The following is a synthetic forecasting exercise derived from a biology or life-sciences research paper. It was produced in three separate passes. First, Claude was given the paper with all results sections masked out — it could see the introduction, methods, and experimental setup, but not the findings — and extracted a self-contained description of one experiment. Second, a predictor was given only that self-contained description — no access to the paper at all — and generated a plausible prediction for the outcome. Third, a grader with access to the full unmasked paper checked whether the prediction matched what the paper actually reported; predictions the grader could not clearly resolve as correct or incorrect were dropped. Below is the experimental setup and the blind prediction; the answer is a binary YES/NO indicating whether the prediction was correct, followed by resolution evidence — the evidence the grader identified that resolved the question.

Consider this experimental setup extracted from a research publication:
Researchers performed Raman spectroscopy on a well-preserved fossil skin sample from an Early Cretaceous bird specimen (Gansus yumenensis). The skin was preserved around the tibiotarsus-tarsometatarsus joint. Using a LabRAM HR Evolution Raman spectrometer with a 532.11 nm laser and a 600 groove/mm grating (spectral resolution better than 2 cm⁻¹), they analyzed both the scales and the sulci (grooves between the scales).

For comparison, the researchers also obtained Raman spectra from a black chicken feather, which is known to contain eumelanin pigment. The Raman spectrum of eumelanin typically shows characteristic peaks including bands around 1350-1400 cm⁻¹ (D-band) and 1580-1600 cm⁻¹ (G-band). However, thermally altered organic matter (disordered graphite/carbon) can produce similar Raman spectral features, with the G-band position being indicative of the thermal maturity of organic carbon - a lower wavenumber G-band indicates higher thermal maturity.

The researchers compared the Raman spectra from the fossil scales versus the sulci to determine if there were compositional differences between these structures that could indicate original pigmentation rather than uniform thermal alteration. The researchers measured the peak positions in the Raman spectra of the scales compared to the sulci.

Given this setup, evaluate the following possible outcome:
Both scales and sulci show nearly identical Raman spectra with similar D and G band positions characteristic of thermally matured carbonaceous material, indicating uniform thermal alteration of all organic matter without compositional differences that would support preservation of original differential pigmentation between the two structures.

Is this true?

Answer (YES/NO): NO